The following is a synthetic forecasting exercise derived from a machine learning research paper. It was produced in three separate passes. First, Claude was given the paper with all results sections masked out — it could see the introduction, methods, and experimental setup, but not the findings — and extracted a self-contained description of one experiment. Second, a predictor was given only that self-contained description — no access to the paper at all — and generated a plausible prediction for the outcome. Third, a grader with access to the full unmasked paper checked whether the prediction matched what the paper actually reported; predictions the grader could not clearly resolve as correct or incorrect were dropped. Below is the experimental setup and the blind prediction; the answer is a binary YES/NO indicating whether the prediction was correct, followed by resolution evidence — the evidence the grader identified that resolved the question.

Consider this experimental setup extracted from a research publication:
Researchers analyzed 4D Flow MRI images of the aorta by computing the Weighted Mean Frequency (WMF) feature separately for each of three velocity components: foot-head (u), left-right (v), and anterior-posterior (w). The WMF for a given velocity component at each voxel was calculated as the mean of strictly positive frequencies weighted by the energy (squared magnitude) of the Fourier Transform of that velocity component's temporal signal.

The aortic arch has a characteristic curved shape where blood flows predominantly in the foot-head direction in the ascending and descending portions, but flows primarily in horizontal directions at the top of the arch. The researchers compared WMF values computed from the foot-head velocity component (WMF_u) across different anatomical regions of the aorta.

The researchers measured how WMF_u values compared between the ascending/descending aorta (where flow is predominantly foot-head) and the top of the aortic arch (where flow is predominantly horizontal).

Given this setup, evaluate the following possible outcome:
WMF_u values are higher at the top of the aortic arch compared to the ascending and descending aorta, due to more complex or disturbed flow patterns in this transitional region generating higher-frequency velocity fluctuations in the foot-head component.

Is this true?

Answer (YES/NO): NO